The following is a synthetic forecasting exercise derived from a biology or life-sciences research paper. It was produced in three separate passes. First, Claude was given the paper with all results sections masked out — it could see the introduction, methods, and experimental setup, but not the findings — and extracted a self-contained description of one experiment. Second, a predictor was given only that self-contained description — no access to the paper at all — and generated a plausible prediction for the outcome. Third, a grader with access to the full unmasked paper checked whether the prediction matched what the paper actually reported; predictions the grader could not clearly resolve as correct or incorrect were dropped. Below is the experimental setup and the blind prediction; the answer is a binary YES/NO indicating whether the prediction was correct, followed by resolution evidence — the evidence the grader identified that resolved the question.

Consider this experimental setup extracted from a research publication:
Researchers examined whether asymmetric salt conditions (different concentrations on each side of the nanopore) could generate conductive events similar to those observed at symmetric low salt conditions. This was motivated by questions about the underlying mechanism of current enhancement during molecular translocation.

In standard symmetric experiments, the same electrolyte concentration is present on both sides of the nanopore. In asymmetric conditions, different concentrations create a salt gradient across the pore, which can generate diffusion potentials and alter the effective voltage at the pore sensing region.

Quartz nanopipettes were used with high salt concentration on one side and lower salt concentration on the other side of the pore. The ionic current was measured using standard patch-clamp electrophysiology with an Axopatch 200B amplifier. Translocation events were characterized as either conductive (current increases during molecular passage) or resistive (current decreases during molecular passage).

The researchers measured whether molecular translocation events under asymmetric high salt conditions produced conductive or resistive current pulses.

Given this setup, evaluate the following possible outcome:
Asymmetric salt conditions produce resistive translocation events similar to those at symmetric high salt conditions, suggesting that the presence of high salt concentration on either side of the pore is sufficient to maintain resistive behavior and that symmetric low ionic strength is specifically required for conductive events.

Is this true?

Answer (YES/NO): NO